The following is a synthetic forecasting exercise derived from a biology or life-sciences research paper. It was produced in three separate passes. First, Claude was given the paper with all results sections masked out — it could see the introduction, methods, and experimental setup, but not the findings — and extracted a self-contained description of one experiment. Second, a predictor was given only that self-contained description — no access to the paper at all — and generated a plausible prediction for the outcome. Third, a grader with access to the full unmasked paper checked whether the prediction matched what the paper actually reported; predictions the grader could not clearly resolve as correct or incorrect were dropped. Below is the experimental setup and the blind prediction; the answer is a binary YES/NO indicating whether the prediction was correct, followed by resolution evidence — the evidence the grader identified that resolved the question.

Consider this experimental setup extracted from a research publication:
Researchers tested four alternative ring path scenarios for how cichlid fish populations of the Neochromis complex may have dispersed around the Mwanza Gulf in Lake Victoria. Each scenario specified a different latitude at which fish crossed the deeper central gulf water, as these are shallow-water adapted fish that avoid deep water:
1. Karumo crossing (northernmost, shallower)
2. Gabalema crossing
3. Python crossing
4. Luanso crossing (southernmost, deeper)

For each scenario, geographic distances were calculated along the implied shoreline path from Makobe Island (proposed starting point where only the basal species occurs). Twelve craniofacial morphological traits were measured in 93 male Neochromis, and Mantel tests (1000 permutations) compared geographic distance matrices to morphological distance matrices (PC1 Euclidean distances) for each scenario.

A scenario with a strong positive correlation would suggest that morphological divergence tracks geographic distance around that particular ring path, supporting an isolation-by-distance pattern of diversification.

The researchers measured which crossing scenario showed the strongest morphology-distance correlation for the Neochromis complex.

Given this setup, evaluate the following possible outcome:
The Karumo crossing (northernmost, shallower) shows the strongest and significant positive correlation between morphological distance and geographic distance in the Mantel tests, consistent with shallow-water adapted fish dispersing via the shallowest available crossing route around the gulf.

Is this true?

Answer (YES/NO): NO